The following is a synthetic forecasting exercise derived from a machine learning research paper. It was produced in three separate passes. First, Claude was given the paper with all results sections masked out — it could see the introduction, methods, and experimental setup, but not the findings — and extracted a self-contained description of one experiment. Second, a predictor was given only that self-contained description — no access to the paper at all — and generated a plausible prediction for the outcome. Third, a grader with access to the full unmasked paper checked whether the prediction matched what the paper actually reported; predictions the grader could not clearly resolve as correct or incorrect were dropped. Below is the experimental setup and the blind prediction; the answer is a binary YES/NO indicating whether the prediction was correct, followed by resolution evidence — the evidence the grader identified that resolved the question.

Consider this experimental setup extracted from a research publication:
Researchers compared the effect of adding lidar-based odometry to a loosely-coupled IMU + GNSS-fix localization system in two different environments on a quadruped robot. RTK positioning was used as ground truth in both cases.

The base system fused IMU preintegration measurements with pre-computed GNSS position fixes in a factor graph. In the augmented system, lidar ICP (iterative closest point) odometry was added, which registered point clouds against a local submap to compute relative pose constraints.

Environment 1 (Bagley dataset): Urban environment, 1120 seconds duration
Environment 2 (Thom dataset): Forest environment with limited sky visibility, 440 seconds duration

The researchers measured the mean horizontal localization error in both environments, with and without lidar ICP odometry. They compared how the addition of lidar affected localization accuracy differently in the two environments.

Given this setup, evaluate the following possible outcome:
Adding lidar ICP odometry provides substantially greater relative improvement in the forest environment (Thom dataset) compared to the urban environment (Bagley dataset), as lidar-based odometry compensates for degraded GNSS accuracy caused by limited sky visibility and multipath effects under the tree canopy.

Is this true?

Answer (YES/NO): NO